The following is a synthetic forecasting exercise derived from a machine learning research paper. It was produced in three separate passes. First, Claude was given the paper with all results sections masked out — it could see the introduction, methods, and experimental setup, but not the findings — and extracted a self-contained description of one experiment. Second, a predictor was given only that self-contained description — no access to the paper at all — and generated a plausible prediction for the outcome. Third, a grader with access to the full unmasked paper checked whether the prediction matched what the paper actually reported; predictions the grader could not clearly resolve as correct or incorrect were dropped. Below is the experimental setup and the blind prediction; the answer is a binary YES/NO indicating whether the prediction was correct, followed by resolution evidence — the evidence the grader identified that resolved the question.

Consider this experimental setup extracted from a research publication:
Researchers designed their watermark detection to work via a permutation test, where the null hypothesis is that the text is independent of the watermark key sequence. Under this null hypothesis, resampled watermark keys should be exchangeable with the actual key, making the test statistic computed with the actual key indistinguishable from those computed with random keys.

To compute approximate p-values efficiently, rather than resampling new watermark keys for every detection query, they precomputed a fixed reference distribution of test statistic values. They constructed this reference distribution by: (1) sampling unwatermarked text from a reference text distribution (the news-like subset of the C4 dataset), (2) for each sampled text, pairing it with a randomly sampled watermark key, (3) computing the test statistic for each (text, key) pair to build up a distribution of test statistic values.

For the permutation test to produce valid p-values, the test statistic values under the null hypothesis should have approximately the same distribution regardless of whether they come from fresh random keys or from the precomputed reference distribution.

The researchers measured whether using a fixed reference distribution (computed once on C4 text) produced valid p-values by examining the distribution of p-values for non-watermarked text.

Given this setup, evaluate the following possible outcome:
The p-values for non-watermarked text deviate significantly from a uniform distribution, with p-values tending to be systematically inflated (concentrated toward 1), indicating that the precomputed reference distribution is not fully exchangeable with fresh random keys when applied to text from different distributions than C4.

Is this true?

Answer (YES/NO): NO